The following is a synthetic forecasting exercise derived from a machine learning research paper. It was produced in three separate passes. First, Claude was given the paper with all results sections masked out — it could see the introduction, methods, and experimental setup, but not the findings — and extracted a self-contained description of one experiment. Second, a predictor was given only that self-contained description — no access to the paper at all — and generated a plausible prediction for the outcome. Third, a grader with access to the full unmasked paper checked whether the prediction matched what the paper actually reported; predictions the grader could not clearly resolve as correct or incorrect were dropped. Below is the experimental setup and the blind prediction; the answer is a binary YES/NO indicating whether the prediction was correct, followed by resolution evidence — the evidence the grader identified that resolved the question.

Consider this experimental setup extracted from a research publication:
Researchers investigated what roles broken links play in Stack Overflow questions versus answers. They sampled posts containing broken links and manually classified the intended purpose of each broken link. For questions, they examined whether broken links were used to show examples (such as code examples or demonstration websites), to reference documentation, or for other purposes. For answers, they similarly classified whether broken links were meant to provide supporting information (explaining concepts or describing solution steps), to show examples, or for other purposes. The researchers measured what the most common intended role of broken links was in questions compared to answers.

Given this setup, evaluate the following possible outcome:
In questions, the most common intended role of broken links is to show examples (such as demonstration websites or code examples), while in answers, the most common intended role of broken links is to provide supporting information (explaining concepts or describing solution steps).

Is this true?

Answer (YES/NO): YES